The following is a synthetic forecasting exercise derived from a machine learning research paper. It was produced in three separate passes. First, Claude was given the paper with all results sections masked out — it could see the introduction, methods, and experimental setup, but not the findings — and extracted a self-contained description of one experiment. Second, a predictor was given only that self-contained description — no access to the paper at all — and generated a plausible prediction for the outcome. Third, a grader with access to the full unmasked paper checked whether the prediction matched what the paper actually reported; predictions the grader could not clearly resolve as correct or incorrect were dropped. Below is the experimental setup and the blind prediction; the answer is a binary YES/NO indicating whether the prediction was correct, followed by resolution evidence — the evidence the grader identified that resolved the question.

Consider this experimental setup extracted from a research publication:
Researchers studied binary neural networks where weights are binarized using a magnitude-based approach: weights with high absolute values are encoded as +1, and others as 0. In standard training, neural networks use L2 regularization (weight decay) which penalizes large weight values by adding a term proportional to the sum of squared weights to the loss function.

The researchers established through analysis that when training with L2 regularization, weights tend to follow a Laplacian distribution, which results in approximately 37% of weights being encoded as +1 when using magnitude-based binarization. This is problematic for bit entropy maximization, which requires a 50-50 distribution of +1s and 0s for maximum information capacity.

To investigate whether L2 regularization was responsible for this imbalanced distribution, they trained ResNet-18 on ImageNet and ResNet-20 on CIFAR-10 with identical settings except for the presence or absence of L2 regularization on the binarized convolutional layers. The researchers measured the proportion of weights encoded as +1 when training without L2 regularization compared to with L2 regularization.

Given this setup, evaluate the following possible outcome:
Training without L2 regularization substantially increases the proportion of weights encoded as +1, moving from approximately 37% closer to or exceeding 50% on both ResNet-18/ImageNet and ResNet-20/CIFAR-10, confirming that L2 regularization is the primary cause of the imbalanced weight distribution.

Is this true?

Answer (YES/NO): YES